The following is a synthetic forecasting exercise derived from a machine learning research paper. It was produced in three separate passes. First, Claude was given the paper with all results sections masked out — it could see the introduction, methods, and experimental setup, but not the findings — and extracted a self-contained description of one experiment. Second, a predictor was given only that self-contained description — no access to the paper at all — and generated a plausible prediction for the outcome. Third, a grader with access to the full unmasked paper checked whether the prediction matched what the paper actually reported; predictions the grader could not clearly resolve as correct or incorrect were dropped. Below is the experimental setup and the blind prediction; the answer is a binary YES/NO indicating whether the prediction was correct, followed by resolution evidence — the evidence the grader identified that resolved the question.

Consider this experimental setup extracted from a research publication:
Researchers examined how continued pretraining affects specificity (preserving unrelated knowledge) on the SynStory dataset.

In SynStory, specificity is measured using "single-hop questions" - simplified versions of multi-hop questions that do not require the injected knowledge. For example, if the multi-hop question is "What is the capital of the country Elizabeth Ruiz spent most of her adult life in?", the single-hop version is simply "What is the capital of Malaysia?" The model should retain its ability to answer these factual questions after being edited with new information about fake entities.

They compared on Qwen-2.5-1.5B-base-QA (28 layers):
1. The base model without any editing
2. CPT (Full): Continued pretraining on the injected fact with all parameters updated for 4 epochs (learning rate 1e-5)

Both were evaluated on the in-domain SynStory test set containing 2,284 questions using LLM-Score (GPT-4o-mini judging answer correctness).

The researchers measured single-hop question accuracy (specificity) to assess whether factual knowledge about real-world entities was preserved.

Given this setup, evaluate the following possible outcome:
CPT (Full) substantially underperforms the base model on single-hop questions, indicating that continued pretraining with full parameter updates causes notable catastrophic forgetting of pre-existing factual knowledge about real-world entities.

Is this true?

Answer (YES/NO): YES